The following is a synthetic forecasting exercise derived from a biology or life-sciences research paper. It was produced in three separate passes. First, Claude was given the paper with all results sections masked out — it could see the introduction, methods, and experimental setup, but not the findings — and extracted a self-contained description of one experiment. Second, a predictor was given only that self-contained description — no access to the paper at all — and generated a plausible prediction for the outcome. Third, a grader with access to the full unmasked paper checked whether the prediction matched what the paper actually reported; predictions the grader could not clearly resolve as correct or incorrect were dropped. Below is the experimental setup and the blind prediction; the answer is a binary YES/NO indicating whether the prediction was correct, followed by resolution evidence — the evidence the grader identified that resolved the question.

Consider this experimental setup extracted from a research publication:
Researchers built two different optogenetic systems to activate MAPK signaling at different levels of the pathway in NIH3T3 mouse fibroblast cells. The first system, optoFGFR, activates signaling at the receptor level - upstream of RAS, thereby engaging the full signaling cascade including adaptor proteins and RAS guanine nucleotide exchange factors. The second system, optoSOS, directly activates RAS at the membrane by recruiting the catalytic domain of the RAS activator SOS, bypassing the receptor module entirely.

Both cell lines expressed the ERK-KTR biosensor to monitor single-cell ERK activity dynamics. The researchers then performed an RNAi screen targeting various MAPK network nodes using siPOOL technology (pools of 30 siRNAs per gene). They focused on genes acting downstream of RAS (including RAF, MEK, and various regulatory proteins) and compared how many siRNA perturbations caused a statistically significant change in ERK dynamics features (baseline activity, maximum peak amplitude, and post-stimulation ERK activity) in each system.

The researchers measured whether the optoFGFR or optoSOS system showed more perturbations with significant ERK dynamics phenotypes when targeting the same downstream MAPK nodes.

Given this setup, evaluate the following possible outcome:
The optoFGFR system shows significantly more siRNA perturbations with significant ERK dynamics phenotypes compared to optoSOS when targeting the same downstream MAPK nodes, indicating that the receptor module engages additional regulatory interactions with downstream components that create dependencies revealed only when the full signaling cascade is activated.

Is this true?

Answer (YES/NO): NO